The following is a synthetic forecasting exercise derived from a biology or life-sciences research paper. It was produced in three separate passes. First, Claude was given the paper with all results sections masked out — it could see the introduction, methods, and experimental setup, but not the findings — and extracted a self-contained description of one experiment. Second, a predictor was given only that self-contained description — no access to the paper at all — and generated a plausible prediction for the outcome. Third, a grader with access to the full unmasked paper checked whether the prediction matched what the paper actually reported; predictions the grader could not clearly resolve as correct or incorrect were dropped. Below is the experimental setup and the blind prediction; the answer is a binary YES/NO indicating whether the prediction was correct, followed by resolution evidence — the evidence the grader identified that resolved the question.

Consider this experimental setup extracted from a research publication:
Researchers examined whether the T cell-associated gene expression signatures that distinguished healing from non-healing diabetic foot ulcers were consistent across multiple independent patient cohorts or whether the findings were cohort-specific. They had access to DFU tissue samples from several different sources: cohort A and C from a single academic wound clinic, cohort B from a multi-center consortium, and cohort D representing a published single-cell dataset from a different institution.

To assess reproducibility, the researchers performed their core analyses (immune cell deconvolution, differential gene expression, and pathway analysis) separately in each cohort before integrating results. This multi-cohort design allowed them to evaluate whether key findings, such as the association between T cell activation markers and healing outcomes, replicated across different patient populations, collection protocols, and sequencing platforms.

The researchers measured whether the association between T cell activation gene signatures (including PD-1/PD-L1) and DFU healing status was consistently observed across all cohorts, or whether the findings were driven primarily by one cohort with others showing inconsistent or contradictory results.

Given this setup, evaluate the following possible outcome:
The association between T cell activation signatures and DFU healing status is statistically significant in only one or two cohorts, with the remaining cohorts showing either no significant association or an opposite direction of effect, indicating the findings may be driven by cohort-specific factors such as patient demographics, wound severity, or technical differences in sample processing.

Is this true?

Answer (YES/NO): NO